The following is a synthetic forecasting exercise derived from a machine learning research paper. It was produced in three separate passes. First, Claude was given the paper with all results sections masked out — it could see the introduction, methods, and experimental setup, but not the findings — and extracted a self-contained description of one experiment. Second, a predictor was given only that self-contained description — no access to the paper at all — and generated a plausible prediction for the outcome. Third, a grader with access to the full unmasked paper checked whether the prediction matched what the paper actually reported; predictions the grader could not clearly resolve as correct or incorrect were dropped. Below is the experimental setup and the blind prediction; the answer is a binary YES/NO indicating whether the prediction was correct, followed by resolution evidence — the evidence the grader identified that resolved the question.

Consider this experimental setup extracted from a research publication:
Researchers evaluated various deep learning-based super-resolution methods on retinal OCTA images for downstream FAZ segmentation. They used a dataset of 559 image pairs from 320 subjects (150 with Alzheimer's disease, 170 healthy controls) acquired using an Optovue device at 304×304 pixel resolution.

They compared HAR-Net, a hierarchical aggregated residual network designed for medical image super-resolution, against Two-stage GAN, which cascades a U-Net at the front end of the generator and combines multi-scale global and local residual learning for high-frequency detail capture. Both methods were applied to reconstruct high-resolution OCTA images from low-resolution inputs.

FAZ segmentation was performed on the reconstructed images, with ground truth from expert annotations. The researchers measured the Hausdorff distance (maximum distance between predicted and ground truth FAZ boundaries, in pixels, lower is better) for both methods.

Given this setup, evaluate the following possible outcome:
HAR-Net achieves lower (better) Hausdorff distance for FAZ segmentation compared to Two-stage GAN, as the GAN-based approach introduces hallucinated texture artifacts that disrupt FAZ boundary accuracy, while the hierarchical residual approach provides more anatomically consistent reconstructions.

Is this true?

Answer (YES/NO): YES